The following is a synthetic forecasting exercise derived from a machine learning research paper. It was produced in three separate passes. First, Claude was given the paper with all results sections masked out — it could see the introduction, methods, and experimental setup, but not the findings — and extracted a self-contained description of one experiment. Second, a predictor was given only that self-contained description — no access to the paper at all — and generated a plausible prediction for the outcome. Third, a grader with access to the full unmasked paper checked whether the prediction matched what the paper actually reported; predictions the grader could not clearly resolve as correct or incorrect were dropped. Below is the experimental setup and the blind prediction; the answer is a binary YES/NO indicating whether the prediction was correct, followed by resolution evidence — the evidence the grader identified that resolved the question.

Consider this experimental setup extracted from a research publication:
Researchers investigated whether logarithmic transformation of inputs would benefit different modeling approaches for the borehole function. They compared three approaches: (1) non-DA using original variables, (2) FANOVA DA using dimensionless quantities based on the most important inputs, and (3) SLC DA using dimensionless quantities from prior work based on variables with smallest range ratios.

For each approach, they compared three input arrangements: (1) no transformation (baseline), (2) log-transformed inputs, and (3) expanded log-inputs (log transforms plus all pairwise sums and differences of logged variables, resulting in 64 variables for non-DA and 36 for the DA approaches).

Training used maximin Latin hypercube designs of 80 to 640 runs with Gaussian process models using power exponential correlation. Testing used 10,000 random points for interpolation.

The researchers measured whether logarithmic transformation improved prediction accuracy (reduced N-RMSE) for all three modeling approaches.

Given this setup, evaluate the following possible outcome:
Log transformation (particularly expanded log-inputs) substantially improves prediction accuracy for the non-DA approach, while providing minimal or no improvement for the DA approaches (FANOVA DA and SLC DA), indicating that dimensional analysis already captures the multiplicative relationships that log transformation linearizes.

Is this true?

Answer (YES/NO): NO